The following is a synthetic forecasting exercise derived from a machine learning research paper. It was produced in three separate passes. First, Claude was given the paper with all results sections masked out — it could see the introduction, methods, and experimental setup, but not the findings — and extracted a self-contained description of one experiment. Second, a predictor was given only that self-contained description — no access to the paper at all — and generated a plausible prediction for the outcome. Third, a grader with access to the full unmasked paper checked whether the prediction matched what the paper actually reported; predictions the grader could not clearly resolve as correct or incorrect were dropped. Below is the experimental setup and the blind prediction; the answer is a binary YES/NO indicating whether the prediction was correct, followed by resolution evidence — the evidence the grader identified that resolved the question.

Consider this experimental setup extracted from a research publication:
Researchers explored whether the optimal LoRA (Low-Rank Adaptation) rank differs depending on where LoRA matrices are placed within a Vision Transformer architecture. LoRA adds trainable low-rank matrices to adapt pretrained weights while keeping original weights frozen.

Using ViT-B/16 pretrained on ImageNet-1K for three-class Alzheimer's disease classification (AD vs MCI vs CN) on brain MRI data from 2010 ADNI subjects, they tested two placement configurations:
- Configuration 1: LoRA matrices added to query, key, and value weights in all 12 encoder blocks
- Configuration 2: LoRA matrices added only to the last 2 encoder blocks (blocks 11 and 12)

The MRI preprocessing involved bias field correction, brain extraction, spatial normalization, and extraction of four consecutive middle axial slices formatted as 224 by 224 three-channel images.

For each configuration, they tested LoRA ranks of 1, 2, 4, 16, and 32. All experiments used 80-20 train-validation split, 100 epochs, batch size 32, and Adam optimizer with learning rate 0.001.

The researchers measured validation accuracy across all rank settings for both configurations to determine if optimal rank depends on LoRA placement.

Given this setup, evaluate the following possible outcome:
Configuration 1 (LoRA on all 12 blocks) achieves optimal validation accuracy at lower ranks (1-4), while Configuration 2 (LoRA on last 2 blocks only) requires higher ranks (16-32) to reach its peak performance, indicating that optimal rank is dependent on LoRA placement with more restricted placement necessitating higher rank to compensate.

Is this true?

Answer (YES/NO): YES